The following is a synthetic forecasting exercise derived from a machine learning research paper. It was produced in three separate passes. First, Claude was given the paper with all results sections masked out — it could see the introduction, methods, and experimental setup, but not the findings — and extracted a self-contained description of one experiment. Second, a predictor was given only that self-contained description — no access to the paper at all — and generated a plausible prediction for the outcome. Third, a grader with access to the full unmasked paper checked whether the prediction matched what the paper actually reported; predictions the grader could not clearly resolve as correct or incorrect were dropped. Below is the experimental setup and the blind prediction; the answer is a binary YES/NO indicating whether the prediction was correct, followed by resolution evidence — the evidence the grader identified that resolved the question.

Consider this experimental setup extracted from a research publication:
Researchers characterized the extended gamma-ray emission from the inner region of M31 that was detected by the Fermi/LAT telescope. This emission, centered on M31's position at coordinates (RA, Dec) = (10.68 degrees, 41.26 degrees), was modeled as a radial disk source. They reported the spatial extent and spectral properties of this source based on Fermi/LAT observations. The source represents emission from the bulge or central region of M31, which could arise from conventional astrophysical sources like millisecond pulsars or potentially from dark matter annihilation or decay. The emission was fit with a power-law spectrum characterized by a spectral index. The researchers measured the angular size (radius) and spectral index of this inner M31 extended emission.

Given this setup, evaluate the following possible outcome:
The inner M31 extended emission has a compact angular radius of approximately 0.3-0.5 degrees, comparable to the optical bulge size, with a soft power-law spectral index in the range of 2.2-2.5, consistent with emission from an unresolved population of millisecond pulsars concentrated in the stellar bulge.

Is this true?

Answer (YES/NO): NO